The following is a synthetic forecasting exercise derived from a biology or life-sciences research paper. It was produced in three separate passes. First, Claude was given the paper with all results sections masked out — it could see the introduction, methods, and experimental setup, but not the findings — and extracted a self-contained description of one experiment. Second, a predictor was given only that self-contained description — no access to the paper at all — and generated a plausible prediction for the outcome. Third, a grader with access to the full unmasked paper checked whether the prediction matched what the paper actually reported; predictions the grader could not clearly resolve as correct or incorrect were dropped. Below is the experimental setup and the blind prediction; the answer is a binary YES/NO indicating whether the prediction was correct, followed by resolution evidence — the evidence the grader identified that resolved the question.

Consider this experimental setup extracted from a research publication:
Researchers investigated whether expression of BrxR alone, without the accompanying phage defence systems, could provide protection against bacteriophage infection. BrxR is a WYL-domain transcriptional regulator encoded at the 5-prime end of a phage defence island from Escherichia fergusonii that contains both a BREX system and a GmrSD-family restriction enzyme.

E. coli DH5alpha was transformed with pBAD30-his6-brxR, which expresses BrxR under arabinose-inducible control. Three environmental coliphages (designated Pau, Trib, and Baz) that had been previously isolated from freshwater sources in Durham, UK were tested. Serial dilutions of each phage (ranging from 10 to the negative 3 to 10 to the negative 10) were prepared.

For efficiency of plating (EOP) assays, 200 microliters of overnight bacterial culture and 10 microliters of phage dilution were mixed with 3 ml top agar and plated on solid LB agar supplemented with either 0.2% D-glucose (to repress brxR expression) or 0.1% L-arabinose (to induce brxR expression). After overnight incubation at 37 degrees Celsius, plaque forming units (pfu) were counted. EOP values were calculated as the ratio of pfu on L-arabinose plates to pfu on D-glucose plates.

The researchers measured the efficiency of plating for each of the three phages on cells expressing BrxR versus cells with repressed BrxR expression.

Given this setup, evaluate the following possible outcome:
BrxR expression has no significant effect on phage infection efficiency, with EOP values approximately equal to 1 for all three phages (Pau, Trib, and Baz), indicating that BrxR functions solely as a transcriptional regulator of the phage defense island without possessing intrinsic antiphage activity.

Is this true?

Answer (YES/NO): YES